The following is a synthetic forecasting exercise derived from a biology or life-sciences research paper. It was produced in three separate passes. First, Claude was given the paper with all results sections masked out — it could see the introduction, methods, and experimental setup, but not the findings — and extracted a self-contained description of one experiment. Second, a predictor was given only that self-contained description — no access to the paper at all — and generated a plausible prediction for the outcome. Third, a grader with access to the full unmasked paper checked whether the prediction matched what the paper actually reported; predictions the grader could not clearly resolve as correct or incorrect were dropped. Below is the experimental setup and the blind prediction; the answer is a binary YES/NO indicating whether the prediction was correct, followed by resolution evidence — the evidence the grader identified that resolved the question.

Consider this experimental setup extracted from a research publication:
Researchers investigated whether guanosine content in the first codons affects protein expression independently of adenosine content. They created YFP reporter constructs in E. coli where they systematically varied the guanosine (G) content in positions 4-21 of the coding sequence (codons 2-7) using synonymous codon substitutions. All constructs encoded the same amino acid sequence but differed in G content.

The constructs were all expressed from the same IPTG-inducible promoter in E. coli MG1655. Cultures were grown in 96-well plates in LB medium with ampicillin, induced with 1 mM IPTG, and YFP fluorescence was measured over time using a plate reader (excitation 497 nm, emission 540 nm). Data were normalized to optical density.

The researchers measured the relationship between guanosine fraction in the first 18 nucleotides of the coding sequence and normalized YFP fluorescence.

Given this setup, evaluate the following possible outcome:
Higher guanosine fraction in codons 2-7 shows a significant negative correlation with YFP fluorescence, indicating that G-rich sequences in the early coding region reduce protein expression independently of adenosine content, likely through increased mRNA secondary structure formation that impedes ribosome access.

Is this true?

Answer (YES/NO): YES